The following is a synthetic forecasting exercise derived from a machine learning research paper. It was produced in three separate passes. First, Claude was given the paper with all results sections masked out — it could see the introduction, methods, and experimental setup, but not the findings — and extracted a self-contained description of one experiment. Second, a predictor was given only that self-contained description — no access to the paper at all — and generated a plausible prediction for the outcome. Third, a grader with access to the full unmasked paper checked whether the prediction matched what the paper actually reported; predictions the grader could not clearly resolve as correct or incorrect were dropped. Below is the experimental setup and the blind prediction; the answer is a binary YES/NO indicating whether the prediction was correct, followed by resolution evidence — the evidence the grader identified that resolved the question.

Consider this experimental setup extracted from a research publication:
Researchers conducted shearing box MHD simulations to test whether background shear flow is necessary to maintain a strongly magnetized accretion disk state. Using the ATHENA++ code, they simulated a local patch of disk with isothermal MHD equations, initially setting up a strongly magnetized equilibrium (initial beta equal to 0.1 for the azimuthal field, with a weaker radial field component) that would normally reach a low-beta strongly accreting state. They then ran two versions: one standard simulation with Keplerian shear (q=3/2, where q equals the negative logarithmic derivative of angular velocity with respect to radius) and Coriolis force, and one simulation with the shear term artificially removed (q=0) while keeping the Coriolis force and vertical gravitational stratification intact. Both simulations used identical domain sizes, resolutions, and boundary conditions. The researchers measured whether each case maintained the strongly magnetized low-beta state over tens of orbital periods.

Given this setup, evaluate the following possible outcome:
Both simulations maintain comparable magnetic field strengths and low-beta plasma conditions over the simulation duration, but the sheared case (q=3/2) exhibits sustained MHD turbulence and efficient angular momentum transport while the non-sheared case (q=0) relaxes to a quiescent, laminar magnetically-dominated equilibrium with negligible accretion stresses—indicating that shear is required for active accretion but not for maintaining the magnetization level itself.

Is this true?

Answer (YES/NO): NO